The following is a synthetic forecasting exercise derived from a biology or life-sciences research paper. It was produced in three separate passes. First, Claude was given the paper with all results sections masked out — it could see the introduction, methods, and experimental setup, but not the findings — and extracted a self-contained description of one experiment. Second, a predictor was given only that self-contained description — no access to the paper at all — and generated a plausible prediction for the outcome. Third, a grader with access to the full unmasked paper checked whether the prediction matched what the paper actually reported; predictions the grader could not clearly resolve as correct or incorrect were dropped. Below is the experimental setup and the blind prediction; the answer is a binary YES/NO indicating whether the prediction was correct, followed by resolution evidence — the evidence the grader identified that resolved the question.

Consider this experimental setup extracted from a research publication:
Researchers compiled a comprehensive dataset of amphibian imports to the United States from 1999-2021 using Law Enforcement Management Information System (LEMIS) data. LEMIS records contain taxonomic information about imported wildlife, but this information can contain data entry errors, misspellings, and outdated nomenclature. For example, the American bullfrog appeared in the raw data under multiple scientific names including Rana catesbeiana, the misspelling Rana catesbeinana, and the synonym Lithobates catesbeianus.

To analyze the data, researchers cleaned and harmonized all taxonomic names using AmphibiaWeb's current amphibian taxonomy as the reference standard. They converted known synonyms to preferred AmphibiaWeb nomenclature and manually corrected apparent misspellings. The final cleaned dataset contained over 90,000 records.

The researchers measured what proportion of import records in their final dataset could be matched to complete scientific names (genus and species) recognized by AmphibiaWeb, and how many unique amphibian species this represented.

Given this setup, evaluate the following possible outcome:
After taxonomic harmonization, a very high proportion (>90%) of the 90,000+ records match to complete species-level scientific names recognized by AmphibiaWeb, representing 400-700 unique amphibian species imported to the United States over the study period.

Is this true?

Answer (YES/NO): NO